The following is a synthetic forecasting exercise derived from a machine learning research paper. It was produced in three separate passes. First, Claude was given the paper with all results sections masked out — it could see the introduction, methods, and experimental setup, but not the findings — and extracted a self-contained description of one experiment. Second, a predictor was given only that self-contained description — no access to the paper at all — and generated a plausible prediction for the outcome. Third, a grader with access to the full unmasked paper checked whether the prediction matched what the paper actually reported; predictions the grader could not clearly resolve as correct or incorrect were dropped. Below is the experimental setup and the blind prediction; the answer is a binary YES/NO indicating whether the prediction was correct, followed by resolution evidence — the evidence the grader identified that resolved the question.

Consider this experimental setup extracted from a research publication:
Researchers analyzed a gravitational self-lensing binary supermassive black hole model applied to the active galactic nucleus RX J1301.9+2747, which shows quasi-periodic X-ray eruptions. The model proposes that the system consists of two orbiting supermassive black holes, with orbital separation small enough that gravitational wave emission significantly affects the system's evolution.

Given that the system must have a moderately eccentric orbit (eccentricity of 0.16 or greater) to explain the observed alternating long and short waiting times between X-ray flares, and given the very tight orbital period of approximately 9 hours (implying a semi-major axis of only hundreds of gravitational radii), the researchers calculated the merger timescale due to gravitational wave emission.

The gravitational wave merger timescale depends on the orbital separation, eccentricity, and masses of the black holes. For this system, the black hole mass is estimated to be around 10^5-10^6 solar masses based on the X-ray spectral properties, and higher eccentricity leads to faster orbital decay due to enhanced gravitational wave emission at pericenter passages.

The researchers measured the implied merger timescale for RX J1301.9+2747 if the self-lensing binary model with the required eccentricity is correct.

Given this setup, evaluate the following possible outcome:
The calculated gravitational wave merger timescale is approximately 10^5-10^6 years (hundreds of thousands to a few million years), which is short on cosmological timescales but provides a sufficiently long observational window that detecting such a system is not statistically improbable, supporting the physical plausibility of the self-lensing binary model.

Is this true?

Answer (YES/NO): NO